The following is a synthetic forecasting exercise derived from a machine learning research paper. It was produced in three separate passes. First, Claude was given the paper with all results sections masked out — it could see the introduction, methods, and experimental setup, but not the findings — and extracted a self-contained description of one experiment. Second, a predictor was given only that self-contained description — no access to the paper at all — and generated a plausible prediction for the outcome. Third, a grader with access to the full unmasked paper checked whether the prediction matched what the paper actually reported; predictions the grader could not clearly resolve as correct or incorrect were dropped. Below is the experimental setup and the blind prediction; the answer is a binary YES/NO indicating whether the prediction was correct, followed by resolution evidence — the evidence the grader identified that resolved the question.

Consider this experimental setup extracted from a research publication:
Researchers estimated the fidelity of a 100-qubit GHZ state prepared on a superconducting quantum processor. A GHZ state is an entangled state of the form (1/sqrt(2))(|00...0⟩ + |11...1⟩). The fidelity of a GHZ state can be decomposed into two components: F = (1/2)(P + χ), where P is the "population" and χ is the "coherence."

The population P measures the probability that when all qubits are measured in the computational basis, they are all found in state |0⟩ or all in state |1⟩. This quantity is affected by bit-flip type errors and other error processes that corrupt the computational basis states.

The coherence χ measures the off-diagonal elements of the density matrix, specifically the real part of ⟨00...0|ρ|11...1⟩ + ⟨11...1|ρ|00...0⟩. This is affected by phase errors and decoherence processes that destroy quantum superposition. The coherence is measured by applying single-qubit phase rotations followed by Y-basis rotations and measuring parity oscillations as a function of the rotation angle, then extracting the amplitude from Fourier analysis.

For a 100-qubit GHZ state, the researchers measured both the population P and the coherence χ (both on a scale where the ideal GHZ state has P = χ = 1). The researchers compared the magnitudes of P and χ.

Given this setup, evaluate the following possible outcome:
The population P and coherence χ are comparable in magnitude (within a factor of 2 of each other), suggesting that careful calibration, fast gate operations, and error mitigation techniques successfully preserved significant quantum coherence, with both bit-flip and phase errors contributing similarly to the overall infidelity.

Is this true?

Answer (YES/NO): YES